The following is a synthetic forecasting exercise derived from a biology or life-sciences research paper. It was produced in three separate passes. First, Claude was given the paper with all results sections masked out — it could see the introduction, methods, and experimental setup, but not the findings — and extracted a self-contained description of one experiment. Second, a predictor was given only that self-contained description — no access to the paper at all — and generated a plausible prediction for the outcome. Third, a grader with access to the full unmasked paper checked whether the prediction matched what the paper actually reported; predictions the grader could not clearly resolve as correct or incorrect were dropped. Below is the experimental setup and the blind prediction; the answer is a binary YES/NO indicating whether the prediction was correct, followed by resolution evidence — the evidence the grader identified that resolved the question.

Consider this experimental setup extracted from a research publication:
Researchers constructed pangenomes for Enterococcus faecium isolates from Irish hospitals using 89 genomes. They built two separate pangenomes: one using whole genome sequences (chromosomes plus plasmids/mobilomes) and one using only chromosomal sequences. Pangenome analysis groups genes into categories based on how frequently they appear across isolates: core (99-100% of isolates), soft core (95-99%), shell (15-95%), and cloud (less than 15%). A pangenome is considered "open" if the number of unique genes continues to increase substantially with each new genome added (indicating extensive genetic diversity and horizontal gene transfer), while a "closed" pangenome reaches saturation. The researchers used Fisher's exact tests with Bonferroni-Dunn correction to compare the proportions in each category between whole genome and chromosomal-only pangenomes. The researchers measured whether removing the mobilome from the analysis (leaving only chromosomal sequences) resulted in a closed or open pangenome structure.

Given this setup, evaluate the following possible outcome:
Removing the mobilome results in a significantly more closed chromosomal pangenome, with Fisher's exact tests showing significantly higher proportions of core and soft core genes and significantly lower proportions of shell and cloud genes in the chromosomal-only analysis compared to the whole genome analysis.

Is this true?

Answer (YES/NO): NO